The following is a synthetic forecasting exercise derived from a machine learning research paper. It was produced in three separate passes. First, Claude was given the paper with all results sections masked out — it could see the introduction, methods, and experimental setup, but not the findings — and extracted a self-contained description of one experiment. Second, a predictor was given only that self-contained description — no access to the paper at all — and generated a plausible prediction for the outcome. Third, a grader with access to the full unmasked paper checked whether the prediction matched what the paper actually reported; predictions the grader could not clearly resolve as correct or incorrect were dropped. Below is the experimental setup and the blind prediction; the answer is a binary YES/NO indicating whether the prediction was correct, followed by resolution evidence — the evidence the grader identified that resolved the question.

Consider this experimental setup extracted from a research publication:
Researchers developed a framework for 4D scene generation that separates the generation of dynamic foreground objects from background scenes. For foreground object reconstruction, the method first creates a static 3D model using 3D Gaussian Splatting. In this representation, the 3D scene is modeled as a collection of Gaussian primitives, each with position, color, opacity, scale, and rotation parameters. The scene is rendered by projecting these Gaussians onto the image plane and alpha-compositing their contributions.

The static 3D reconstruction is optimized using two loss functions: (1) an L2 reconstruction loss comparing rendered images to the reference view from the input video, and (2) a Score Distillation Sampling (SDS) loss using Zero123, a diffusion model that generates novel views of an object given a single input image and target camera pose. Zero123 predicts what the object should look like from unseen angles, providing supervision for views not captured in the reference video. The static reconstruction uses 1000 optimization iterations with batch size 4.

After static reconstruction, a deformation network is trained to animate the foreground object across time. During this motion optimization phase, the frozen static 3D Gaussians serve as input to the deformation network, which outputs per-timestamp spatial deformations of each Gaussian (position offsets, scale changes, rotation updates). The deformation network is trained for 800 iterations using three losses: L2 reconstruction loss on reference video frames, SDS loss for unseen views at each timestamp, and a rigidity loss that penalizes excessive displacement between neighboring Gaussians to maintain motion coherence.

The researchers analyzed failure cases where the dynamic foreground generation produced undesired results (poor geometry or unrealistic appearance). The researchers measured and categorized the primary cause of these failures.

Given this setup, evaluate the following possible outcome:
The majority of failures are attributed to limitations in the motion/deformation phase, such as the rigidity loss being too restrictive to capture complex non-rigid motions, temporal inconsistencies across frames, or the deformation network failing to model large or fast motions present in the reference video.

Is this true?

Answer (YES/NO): NO